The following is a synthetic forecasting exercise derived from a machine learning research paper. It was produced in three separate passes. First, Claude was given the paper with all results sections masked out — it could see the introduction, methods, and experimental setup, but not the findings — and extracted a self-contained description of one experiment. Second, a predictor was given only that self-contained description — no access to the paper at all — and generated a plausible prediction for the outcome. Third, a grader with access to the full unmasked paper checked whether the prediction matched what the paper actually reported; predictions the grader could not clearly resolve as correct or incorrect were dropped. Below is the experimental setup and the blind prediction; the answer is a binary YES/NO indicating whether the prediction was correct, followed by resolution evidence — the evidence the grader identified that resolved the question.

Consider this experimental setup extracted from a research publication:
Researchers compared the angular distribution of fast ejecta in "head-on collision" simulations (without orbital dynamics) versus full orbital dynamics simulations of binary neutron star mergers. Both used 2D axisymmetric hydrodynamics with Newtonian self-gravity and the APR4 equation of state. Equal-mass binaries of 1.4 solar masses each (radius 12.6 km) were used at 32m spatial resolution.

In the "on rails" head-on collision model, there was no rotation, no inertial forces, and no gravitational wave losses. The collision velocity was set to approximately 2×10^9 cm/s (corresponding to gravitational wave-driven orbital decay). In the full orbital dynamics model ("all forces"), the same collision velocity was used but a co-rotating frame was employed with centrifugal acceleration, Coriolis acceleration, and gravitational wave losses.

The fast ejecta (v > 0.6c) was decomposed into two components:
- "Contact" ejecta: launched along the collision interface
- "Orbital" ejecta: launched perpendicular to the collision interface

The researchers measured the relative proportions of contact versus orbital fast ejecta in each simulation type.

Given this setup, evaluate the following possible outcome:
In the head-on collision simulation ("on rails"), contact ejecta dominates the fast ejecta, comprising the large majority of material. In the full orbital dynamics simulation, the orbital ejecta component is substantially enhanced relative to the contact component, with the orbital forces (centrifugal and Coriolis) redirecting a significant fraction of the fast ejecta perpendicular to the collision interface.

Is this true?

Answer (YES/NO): NO